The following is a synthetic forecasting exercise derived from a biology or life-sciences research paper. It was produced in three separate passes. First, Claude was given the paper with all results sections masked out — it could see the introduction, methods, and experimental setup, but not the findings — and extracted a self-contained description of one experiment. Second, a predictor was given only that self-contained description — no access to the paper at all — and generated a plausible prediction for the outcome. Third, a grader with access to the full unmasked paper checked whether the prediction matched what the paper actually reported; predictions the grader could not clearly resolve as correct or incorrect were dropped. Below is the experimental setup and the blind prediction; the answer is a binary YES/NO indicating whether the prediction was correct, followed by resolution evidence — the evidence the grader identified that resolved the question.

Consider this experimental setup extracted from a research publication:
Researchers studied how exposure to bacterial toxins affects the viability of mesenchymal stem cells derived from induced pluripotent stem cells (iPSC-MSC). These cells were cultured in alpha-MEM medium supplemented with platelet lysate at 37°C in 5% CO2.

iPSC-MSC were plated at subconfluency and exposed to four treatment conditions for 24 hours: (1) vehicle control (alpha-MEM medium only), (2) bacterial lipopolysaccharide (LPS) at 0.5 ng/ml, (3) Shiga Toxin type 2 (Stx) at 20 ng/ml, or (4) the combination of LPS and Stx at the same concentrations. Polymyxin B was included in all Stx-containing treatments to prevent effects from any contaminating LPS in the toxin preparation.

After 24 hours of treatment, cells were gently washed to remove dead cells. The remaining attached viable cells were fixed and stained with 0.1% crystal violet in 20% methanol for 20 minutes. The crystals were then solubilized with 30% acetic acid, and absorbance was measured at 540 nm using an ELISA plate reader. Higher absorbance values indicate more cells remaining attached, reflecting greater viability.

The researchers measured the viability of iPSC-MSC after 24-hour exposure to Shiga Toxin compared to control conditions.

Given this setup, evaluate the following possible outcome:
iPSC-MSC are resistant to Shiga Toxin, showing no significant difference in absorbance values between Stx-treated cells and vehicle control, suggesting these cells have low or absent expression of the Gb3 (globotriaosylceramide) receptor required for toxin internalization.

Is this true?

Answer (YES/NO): NO